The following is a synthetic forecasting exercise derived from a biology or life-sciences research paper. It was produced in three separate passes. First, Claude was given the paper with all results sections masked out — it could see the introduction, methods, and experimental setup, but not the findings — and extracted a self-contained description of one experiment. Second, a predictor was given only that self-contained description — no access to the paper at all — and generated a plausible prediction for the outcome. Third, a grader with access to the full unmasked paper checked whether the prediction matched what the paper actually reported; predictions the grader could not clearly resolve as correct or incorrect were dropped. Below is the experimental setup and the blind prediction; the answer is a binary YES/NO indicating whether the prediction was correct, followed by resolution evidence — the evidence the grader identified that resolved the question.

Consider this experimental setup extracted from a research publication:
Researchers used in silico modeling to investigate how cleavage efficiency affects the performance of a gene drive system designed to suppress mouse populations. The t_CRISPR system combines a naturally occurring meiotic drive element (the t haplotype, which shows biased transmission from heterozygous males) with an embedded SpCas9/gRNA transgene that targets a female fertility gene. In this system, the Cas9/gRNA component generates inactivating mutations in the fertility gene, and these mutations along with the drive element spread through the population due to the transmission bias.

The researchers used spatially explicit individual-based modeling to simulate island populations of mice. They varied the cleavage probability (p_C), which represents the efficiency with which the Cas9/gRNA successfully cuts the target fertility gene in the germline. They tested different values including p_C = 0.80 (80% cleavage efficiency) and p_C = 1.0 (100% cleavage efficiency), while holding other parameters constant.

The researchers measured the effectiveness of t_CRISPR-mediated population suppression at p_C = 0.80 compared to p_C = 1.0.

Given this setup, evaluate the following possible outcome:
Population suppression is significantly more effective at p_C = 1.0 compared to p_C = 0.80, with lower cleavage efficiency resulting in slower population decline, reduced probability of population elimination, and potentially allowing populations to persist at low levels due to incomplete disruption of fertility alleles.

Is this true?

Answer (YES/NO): NO